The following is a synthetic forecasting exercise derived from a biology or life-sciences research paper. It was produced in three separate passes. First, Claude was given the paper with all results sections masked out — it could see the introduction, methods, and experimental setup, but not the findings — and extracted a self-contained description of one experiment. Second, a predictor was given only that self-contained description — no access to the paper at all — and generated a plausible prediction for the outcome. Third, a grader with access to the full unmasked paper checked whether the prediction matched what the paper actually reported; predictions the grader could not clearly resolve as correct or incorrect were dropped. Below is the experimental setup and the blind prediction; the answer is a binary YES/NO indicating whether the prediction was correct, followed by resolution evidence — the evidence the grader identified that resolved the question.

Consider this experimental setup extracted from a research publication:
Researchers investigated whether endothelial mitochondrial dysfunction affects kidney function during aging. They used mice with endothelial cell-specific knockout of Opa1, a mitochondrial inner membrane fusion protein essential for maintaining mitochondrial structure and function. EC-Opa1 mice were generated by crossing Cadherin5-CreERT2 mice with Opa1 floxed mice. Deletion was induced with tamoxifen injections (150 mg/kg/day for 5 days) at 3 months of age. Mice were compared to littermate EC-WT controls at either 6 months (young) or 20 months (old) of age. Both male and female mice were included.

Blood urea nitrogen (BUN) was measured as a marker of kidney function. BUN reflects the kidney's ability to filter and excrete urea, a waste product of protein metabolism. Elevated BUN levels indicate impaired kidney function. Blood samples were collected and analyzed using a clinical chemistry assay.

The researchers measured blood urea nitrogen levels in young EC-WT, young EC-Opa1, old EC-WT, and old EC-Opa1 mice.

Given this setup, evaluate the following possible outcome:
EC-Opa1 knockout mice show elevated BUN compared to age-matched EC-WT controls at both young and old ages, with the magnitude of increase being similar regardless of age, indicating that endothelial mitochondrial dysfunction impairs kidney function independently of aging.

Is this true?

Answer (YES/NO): NO